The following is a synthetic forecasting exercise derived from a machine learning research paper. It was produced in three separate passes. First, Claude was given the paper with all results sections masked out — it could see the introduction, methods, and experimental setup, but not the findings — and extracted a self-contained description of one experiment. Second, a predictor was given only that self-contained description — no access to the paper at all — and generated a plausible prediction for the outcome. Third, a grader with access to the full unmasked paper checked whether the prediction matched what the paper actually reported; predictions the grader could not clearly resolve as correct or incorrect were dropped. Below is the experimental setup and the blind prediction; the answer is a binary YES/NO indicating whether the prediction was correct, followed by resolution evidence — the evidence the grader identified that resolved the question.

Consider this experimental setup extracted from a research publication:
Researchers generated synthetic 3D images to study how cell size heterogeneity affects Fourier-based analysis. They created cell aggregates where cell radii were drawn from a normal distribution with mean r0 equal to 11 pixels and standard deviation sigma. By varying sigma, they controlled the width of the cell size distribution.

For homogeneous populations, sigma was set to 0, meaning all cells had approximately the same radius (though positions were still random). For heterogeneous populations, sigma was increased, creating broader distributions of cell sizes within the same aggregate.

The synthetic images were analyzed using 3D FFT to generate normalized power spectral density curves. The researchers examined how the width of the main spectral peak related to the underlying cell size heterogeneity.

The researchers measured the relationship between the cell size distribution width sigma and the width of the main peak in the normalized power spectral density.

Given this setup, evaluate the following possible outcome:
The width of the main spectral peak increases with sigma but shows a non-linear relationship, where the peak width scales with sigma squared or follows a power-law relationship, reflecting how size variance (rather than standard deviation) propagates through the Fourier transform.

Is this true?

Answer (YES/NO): NO